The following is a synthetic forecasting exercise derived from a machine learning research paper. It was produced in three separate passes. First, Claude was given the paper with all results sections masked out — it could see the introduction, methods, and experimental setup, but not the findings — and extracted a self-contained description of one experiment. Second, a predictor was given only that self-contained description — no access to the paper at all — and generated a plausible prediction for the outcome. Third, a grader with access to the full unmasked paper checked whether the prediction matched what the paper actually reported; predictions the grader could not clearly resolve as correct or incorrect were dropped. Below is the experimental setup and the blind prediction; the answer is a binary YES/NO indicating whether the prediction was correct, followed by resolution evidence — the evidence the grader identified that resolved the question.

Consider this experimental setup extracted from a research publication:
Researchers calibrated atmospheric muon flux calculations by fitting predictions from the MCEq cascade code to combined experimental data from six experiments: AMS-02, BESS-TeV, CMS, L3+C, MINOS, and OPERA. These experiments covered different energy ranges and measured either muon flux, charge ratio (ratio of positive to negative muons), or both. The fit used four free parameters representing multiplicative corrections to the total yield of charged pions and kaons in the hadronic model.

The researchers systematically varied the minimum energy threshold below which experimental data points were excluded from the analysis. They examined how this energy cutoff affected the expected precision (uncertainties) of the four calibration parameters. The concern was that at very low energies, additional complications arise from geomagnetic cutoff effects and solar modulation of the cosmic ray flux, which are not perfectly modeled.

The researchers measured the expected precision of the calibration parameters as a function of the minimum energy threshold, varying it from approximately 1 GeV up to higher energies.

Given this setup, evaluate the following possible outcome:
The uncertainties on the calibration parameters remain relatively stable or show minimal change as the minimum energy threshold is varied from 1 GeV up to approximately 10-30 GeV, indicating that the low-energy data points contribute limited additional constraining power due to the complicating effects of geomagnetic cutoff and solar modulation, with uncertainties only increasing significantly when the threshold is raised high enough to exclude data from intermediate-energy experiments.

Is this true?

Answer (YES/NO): NO